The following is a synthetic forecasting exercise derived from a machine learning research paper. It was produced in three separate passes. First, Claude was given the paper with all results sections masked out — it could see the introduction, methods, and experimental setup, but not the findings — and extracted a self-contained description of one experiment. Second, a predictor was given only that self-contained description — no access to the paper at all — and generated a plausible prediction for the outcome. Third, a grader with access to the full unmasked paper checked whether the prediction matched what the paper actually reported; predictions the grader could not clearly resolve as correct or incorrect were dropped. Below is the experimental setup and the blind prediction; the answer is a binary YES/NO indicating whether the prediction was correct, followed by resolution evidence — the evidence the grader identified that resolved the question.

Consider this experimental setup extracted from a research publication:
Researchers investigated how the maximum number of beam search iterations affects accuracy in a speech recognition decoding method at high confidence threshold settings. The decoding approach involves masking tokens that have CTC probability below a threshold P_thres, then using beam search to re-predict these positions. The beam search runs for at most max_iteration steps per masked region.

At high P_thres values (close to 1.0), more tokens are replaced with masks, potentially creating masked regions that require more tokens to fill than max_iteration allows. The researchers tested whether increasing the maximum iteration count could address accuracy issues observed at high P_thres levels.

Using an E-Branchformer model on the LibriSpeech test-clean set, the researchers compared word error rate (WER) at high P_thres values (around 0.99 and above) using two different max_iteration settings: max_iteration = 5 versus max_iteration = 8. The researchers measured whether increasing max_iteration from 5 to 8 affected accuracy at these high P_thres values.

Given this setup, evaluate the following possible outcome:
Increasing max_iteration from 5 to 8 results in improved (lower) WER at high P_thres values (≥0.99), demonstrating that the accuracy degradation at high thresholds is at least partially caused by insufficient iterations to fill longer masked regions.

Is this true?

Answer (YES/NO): YES